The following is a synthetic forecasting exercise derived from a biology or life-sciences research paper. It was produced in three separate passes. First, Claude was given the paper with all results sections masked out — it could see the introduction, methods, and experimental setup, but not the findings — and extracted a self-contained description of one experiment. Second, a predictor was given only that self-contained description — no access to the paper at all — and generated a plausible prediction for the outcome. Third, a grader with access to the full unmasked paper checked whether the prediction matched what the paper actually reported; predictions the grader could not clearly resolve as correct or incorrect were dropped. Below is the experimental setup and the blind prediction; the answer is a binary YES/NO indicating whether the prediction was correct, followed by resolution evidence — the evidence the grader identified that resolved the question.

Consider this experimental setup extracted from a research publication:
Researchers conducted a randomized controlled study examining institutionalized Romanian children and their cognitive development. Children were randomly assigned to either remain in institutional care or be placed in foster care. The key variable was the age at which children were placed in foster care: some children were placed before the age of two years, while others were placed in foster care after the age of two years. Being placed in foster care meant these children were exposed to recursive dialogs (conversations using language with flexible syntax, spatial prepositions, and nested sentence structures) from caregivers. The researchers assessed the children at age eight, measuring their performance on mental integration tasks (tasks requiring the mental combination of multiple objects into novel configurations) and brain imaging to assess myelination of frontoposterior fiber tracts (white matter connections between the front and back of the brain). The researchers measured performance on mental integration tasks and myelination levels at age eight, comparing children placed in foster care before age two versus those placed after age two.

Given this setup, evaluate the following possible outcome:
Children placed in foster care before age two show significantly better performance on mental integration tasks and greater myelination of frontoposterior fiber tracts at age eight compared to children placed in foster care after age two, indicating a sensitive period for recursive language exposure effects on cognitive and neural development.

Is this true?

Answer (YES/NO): YES